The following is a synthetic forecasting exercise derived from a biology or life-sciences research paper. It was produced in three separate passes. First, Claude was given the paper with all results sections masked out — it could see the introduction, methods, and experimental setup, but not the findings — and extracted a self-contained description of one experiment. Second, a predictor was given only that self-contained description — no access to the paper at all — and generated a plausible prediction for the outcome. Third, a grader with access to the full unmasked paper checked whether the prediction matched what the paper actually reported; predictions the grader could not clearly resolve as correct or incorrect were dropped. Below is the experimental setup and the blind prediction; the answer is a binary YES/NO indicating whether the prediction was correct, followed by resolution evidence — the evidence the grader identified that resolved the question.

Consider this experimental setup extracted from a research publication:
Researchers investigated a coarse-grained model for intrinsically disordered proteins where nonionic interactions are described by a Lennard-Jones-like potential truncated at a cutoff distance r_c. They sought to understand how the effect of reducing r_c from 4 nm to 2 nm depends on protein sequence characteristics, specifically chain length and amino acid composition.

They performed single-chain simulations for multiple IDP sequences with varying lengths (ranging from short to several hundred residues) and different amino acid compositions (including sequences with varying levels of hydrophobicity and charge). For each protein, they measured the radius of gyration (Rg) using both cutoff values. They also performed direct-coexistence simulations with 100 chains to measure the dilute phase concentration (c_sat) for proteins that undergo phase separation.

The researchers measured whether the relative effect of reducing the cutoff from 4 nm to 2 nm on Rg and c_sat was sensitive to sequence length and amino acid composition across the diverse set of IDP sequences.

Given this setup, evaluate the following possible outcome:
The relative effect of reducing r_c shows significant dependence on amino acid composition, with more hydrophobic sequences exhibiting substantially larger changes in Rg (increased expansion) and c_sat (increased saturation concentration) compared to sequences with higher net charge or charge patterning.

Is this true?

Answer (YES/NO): NO